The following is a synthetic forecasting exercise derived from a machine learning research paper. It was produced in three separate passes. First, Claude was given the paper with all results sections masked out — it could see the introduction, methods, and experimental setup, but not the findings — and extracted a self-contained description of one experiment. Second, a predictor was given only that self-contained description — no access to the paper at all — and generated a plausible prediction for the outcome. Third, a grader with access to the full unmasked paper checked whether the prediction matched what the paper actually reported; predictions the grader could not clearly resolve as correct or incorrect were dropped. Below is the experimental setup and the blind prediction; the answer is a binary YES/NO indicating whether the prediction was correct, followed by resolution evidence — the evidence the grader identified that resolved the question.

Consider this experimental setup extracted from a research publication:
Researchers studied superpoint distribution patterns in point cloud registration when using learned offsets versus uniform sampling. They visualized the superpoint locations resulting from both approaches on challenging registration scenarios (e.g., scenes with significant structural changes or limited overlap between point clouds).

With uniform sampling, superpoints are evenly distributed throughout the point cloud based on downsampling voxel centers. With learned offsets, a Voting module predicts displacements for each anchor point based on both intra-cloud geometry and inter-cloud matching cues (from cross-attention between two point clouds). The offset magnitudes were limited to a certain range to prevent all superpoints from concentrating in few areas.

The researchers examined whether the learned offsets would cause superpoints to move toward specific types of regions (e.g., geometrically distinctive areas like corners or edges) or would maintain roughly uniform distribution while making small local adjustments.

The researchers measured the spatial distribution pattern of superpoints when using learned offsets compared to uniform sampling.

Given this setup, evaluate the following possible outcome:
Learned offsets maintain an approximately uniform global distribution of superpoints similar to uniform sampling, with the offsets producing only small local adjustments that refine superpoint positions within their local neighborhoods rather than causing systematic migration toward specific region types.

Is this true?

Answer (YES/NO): NO